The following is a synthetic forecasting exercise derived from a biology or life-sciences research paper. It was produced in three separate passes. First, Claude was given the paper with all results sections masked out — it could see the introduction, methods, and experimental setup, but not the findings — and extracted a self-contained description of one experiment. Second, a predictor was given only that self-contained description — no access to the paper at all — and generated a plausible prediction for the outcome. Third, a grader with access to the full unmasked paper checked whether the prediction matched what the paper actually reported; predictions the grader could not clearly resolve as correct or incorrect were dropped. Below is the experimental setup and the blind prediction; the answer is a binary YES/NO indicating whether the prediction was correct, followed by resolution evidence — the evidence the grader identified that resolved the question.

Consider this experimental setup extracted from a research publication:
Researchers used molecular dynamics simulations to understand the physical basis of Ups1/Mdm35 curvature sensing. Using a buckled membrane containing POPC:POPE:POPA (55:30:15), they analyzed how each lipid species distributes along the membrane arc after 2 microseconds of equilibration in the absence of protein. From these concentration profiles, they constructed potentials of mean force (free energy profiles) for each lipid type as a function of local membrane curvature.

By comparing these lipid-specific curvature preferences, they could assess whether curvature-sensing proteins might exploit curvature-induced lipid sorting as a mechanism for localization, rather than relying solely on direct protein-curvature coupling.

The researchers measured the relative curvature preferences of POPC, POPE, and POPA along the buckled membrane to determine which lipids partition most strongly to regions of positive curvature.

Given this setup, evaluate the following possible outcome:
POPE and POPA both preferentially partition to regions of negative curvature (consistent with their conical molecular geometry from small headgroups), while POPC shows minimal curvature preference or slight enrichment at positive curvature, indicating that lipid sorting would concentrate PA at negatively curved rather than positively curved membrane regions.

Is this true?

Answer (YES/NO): YES